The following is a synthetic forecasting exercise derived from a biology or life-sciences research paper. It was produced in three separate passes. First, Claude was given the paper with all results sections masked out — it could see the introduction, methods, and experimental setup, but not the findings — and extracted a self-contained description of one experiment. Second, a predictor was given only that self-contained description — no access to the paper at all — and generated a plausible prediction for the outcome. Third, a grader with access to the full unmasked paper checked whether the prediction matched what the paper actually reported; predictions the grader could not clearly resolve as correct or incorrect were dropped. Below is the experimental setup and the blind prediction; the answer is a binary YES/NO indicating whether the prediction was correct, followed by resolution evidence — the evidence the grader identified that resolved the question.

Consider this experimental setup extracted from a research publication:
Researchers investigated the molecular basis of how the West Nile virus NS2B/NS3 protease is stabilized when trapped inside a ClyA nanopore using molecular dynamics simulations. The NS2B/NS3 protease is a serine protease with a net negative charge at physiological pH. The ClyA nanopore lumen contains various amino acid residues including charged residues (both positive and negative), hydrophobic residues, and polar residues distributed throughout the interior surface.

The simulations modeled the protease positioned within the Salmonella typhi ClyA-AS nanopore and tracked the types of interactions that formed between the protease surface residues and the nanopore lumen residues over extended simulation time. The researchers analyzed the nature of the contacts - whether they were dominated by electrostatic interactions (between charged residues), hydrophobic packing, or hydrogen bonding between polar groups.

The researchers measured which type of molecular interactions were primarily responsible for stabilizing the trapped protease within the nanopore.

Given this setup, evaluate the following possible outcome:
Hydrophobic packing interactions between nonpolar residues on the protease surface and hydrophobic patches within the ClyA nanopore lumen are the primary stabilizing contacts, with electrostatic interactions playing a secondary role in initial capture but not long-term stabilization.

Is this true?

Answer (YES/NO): NO